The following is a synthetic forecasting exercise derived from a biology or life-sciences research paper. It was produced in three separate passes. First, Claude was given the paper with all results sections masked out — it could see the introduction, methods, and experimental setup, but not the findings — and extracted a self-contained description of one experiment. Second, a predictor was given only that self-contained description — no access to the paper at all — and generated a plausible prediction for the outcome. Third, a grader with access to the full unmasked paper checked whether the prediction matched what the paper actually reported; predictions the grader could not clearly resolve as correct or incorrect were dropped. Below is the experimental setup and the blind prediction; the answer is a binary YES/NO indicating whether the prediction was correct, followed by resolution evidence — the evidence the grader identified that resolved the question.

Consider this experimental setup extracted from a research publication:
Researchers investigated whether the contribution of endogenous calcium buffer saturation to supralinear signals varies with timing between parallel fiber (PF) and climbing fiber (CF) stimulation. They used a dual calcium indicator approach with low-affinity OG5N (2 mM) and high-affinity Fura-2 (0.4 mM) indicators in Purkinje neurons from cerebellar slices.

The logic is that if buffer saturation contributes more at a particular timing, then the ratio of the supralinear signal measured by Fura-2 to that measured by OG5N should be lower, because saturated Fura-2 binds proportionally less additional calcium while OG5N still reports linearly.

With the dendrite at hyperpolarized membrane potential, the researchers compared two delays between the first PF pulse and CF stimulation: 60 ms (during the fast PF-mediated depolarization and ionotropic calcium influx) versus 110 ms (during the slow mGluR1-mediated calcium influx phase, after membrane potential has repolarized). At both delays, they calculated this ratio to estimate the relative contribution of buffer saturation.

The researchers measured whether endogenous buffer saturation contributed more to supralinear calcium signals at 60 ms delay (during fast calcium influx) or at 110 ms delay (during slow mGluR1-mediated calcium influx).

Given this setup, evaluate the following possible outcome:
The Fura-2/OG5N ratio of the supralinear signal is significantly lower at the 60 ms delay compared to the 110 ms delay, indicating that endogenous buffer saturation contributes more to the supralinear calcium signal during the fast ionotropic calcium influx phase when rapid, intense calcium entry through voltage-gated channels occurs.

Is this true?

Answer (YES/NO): YES